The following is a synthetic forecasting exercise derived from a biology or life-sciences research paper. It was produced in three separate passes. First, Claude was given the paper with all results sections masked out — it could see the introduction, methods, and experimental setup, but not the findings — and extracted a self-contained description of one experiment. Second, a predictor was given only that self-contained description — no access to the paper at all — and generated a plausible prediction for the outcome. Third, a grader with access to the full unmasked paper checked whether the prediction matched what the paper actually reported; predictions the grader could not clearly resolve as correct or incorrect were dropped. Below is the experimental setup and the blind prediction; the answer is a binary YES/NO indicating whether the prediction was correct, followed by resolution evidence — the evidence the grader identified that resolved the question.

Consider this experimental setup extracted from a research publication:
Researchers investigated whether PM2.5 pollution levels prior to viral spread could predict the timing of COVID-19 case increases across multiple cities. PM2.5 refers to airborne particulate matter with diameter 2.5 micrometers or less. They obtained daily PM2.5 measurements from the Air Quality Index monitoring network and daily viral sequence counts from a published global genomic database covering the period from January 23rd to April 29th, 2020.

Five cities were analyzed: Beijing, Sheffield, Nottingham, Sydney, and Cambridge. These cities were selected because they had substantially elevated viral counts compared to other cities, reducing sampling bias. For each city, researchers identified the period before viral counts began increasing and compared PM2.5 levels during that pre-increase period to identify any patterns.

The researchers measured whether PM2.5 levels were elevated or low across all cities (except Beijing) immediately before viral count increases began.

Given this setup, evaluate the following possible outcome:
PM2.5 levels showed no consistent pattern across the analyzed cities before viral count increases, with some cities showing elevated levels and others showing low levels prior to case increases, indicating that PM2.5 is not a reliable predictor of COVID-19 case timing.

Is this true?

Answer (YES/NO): NO